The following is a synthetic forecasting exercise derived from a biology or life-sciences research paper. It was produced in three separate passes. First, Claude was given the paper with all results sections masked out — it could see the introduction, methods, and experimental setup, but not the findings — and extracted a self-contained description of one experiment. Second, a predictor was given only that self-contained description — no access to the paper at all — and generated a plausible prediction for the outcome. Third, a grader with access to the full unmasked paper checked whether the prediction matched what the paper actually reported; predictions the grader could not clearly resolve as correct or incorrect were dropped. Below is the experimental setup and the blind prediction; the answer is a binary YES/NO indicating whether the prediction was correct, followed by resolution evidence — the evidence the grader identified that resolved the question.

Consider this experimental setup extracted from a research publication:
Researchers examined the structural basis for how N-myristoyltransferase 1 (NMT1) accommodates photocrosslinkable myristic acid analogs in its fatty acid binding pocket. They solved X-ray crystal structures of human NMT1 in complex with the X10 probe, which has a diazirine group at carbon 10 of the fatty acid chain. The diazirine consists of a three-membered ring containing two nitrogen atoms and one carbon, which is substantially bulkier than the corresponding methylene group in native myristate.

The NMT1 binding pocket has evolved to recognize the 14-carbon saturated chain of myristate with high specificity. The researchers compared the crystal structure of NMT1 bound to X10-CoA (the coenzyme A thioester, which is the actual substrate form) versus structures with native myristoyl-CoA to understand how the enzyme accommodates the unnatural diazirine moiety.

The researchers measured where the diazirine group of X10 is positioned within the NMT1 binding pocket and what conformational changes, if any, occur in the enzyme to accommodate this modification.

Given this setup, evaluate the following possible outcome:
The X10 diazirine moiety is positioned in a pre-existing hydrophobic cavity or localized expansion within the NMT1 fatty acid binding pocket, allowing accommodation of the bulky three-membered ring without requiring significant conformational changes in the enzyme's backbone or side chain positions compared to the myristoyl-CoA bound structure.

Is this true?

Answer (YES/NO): YES